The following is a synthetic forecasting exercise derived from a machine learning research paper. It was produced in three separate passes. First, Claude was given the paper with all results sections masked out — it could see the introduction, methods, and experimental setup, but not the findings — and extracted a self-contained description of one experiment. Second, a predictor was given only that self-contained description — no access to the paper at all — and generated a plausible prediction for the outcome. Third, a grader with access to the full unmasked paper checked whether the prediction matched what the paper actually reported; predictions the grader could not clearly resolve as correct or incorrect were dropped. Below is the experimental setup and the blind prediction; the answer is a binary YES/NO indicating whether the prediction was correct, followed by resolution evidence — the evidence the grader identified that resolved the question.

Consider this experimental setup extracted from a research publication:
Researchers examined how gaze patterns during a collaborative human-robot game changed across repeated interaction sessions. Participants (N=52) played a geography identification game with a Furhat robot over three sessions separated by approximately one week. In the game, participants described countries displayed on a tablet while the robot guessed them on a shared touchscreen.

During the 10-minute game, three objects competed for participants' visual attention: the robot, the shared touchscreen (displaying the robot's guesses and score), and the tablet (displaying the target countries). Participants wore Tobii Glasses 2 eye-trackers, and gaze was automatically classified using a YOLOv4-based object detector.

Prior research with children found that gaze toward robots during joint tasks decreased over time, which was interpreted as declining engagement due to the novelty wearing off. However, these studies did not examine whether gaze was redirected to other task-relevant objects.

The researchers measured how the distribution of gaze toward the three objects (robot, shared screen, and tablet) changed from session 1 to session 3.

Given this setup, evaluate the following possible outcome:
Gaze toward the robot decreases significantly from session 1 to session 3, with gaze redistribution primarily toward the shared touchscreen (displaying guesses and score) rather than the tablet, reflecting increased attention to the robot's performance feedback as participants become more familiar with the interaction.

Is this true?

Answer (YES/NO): NO